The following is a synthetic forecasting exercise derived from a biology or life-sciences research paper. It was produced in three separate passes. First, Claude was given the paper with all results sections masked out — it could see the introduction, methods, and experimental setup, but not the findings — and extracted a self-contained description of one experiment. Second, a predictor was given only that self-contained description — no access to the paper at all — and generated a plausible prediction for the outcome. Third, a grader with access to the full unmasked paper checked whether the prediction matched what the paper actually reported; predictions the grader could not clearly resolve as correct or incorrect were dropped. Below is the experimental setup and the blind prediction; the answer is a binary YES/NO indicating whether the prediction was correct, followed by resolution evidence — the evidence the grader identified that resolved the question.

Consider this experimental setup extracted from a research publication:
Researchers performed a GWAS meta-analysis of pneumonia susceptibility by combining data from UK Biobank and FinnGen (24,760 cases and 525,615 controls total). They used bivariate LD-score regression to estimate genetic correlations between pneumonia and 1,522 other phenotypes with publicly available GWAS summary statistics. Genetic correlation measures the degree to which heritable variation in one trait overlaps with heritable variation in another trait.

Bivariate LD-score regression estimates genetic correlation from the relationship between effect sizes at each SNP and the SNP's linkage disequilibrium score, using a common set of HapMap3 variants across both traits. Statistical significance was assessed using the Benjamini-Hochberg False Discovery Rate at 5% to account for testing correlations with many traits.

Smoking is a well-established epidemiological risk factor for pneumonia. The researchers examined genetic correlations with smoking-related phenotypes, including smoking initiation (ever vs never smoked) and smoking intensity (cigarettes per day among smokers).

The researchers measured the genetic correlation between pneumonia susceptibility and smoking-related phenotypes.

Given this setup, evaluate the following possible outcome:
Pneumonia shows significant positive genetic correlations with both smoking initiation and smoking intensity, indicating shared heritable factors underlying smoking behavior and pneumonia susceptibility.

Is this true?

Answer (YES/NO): NO